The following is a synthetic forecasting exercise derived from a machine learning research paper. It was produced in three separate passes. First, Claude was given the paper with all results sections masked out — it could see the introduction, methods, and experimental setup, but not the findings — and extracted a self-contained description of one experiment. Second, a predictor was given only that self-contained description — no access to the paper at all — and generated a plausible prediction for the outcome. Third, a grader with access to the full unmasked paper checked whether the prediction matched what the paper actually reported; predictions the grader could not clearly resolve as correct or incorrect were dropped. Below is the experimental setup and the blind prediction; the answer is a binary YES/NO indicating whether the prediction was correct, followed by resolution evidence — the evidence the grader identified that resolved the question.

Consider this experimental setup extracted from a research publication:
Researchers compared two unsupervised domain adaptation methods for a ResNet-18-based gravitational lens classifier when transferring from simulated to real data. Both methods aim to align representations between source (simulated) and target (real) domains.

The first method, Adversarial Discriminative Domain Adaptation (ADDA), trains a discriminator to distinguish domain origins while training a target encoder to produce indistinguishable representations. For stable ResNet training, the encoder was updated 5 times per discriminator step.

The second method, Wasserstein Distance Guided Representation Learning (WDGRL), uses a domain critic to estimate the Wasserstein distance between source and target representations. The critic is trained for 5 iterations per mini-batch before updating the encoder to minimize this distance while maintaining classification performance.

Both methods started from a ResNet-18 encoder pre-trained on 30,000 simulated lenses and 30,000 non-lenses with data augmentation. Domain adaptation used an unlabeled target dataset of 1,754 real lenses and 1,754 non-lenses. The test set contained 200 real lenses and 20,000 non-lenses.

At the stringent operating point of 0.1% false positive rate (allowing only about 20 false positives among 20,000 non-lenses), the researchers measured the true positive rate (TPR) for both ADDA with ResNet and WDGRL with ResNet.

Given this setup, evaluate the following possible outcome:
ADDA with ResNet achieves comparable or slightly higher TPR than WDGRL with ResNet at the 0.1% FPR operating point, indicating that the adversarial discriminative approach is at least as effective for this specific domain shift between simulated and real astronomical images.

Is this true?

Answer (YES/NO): NO